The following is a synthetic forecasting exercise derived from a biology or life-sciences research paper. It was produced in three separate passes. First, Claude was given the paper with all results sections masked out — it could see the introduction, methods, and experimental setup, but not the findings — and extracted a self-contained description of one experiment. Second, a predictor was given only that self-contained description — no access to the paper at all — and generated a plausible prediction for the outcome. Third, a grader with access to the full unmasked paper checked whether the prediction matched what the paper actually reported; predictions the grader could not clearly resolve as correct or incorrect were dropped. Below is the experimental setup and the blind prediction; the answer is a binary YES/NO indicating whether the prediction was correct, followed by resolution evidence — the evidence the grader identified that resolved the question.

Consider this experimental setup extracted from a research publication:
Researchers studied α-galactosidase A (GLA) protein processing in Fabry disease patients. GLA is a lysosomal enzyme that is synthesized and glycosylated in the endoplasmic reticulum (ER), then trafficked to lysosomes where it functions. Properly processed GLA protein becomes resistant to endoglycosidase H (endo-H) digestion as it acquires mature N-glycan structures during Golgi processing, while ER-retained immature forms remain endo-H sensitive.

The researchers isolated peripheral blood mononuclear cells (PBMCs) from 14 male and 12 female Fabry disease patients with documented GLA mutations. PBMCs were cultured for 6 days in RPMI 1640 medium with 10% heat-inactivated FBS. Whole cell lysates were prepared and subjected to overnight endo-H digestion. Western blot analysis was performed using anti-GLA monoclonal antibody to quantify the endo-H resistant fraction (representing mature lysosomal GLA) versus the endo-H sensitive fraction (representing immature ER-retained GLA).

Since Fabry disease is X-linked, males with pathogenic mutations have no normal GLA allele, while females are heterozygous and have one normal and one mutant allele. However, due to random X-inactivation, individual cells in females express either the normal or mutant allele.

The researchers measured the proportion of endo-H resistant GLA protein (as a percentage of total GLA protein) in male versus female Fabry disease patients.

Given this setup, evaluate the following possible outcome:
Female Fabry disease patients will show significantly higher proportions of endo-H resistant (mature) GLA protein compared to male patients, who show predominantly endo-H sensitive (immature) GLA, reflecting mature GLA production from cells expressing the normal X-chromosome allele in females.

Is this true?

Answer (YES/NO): YES